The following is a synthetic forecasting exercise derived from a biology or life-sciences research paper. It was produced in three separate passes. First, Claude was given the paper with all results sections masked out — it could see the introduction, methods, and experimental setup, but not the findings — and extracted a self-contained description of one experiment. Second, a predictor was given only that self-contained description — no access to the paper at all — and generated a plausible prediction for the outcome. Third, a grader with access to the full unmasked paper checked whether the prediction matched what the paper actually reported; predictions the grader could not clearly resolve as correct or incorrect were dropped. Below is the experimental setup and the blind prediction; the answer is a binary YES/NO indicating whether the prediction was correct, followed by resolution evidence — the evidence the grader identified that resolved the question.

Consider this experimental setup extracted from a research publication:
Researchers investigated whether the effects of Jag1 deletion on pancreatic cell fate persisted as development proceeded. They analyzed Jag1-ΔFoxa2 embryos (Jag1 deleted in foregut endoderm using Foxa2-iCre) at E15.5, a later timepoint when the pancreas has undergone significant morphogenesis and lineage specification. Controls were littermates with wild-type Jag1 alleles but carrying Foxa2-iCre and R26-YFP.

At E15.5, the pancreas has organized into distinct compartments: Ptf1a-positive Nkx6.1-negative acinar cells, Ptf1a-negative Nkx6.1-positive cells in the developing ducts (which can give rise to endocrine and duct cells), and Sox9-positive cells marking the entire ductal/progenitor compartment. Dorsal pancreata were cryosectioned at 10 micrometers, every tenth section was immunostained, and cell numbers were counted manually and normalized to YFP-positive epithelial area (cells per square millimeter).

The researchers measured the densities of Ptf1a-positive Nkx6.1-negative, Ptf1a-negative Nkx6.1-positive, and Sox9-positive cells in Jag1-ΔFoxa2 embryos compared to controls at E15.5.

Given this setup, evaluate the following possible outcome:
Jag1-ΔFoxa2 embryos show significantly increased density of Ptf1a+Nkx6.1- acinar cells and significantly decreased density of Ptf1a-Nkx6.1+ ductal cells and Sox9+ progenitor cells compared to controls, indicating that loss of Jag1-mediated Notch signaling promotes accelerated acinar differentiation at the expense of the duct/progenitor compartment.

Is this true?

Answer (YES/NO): YES